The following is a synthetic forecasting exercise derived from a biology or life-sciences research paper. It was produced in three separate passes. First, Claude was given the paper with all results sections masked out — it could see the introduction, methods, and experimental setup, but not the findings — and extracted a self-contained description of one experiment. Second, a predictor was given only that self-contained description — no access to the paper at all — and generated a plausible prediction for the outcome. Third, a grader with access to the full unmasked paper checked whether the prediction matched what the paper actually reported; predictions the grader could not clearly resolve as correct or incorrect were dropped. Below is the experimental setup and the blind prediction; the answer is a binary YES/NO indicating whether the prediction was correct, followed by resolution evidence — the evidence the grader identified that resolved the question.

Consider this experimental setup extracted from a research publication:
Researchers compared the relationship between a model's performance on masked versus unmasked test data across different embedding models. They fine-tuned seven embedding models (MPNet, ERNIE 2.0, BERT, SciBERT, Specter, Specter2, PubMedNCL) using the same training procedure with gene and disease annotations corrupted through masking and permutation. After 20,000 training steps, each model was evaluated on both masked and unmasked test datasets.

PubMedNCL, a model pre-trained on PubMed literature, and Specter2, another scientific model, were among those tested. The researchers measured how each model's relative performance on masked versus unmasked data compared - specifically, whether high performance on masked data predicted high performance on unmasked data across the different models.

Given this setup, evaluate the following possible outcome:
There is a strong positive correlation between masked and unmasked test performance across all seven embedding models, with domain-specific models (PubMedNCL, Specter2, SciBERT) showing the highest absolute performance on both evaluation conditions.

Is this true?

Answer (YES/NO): NO